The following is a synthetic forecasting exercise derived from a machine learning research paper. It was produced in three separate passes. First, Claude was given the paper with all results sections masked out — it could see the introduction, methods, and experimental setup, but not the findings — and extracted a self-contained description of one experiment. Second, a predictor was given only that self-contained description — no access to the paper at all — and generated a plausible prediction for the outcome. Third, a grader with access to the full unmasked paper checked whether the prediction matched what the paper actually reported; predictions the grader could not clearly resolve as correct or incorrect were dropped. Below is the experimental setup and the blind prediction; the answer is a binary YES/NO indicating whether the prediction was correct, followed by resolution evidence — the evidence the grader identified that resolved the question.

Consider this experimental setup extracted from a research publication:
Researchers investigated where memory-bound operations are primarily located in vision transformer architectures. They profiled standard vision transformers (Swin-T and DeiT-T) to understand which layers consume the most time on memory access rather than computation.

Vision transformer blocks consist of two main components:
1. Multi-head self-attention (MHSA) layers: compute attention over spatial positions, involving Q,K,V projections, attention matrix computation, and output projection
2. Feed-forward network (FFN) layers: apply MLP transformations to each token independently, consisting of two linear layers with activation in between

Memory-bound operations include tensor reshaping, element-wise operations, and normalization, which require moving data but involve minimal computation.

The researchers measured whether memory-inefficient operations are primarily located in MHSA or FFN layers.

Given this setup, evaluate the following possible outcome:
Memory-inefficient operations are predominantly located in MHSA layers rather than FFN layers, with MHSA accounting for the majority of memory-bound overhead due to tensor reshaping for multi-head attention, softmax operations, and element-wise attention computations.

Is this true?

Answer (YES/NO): YES